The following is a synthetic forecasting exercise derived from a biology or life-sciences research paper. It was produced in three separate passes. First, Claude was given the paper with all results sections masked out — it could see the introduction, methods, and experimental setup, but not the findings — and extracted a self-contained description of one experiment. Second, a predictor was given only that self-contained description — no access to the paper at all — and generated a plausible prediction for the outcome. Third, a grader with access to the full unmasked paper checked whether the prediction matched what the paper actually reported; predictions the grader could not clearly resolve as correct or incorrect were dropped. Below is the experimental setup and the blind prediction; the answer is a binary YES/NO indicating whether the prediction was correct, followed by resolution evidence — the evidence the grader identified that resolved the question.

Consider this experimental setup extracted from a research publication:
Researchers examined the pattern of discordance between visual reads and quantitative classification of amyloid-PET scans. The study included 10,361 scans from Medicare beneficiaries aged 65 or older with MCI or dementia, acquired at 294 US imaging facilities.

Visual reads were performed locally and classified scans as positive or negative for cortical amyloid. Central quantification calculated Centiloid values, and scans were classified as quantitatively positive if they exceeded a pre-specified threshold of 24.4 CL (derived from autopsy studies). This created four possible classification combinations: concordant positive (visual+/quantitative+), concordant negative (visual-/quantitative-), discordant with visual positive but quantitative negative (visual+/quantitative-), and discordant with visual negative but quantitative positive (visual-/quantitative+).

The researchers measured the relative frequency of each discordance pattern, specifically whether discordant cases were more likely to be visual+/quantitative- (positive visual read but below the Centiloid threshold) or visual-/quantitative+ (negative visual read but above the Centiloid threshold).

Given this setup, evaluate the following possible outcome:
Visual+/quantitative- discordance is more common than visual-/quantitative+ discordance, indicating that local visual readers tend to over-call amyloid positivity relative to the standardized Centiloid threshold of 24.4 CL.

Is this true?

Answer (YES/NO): YES